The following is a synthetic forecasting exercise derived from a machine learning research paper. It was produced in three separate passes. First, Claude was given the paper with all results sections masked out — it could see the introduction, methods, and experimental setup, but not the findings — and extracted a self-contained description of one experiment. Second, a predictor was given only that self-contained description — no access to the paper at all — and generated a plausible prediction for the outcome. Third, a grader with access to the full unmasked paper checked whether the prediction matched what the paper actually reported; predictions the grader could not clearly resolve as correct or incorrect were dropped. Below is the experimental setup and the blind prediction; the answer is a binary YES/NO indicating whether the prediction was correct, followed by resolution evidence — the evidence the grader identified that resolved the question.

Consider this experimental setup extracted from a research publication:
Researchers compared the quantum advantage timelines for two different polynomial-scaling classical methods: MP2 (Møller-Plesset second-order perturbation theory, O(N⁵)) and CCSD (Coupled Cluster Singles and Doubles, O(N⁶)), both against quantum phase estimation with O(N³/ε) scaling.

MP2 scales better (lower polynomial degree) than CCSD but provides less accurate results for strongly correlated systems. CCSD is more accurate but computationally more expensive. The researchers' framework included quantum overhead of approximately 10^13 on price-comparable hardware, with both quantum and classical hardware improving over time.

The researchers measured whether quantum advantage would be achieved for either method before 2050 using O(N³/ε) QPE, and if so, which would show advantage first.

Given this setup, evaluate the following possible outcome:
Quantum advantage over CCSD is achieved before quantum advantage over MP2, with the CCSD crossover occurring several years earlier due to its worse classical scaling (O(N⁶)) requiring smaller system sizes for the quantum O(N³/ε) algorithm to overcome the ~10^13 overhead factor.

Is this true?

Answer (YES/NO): YES